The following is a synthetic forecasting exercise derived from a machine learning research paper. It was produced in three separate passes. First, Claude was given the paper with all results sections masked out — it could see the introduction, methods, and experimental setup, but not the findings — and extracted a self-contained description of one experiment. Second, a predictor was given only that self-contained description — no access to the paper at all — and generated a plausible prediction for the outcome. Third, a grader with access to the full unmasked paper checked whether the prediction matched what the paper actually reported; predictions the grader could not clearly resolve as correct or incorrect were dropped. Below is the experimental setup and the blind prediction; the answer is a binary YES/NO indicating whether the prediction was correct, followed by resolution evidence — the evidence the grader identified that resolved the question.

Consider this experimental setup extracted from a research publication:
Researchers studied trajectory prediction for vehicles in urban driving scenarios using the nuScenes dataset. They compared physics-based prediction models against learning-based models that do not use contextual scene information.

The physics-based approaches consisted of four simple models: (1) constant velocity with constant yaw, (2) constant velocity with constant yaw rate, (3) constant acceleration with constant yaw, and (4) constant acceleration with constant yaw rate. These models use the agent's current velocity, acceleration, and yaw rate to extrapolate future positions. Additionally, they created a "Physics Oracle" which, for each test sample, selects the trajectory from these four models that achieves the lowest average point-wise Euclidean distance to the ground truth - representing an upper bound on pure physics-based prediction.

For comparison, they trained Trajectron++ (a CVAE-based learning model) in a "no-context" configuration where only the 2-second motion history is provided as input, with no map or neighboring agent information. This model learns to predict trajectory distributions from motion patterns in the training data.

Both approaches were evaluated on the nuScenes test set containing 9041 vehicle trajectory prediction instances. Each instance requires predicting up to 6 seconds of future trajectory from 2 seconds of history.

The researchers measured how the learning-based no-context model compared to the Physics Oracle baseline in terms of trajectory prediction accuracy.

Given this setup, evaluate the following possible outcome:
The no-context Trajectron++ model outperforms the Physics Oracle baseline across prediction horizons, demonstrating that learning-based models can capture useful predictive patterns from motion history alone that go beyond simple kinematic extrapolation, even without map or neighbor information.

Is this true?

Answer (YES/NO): NO